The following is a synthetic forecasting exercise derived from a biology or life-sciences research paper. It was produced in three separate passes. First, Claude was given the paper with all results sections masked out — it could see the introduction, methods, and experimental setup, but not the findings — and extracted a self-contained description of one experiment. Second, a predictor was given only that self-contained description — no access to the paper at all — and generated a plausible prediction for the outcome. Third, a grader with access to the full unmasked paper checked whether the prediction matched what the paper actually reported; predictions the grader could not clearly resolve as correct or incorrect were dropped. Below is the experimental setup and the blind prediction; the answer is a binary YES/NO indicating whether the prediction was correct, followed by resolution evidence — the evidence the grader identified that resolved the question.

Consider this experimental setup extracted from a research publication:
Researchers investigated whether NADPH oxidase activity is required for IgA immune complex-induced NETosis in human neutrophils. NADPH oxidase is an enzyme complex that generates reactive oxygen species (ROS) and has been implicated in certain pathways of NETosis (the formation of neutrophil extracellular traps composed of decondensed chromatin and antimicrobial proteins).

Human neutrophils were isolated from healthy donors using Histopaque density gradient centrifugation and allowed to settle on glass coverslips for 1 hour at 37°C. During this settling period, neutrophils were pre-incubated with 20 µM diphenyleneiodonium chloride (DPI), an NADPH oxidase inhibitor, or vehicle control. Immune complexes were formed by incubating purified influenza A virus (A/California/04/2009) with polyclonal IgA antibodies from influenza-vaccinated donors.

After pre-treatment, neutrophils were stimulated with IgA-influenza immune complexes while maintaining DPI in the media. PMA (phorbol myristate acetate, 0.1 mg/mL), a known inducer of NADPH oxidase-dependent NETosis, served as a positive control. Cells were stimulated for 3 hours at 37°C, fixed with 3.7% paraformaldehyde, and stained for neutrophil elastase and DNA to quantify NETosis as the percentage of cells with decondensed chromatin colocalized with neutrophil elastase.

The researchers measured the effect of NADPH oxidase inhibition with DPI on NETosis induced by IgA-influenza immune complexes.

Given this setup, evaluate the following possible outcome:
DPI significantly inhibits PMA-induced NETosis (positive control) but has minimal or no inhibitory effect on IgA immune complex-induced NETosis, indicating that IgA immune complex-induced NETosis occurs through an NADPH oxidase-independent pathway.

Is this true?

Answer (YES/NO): NO